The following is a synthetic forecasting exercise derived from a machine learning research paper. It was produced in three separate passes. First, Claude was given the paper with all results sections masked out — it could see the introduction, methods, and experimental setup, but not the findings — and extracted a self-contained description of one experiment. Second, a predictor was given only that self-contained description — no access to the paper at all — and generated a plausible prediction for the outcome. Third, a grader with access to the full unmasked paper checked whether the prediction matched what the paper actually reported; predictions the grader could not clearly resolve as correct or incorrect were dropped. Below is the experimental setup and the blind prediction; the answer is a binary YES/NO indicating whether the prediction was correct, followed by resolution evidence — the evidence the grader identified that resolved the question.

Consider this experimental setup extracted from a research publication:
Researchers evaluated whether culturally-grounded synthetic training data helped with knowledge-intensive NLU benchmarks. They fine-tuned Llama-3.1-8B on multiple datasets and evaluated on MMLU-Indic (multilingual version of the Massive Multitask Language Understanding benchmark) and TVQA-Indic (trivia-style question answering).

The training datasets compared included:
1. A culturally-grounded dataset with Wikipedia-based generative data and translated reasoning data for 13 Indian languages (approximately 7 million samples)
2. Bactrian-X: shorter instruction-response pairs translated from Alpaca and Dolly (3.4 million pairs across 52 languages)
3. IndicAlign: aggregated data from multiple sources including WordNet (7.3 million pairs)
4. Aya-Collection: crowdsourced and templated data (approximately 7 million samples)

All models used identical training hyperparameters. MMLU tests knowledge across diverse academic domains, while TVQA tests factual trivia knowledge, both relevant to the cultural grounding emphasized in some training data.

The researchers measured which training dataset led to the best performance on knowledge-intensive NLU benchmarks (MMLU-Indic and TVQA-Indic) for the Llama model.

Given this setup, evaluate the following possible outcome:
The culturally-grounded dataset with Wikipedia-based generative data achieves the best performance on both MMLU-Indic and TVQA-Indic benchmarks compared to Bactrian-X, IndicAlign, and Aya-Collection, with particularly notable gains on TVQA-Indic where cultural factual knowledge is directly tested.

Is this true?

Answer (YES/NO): NO